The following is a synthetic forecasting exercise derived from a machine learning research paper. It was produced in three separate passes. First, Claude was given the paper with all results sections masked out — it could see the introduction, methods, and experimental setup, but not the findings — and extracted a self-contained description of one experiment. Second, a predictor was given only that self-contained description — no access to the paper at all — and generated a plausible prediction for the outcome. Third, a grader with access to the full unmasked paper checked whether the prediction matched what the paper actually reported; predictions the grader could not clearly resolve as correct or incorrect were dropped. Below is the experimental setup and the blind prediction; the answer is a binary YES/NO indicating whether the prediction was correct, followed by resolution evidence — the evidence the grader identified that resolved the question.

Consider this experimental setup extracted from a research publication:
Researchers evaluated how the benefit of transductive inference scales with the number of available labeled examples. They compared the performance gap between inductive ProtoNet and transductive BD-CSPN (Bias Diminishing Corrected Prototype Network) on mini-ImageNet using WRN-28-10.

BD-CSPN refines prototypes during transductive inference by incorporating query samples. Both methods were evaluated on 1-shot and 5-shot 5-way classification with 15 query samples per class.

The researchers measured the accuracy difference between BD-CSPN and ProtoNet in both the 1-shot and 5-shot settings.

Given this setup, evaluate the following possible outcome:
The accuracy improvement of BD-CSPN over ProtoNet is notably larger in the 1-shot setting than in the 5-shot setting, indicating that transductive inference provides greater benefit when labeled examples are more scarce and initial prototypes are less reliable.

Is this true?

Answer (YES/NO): YES